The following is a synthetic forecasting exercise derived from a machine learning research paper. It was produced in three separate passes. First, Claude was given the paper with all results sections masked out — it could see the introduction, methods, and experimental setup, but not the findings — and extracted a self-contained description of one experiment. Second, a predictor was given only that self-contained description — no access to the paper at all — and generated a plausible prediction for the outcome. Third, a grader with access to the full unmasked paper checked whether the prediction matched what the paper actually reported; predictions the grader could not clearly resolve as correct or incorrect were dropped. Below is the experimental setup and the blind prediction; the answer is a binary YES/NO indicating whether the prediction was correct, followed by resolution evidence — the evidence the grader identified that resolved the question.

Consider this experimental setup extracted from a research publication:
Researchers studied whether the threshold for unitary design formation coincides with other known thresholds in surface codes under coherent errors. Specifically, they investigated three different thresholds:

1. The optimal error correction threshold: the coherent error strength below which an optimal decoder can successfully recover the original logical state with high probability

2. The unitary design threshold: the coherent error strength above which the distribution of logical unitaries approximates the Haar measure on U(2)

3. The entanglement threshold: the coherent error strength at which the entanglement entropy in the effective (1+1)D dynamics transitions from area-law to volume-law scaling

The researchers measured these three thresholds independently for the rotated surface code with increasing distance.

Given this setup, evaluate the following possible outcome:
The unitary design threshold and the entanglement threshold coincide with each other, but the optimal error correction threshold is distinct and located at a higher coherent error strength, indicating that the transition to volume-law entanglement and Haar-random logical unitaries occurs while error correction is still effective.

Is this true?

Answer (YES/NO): NO